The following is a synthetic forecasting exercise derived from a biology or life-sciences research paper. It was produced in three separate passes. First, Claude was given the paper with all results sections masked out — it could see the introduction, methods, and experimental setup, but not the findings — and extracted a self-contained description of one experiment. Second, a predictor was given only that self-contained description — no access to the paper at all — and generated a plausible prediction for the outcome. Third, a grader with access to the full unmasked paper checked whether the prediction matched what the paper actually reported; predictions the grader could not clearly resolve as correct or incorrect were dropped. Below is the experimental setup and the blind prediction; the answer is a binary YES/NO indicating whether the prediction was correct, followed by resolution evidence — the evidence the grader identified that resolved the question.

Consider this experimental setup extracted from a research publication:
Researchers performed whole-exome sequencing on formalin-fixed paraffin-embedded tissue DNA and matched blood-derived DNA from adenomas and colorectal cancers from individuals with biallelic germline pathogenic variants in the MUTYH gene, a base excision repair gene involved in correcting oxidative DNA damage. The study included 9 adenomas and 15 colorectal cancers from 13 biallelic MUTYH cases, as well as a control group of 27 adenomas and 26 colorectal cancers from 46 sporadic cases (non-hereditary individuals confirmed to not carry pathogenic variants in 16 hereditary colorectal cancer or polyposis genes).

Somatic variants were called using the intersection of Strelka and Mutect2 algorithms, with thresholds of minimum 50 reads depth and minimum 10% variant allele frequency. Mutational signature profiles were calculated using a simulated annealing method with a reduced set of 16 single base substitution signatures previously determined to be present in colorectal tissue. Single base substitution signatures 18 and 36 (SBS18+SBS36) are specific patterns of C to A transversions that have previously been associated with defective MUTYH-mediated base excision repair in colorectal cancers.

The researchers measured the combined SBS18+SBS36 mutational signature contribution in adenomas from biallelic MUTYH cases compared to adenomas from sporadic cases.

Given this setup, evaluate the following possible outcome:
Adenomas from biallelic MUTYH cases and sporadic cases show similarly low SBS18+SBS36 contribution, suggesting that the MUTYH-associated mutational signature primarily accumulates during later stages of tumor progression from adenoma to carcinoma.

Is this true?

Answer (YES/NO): NO